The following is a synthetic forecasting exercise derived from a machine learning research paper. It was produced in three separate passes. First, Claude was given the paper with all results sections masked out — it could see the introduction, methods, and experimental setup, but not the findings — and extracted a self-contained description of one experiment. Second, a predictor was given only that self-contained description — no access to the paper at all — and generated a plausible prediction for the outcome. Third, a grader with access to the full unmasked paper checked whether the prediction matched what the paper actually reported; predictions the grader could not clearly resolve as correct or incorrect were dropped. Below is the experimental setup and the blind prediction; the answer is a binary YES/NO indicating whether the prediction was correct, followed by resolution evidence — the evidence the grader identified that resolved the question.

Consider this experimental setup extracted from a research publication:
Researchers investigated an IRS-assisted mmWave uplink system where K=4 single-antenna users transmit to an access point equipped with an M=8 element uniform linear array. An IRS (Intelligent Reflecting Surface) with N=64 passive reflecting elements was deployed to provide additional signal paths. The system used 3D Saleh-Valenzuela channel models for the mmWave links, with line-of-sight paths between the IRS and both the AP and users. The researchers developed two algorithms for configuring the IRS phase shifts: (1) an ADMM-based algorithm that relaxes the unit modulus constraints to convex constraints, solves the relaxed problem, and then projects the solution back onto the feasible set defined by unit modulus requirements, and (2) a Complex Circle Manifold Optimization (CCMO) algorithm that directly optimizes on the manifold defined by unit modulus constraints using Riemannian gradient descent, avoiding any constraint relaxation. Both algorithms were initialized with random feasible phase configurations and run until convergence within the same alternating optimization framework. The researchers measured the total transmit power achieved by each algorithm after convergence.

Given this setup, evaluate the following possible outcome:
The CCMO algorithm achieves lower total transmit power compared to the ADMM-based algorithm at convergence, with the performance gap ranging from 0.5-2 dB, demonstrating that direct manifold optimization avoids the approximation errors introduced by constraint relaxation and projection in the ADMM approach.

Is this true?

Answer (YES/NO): NO